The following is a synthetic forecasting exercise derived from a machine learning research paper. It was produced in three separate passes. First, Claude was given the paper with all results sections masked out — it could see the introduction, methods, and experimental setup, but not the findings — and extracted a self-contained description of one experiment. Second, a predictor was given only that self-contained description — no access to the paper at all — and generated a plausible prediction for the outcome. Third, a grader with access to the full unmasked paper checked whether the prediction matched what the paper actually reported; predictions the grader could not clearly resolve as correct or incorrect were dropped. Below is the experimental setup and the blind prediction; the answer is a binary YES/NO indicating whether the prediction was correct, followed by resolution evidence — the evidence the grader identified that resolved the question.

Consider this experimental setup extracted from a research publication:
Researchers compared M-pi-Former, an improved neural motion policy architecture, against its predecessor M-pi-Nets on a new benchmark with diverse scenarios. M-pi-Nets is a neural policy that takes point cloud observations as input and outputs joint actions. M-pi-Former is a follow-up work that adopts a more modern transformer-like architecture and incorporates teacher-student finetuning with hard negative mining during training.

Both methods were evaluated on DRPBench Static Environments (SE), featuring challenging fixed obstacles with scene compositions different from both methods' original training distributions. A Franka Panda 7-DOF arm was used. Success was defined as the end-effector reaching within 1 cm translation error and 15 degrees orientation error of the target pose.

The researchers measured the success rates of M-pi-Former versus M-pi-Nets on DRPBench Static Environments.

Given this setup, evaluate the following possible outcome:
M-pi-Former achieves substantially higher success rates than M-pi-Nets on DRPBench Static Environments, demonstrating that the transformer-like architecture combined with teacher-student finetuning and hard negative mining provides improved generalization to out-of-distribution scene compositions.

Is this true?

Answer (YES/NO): NO